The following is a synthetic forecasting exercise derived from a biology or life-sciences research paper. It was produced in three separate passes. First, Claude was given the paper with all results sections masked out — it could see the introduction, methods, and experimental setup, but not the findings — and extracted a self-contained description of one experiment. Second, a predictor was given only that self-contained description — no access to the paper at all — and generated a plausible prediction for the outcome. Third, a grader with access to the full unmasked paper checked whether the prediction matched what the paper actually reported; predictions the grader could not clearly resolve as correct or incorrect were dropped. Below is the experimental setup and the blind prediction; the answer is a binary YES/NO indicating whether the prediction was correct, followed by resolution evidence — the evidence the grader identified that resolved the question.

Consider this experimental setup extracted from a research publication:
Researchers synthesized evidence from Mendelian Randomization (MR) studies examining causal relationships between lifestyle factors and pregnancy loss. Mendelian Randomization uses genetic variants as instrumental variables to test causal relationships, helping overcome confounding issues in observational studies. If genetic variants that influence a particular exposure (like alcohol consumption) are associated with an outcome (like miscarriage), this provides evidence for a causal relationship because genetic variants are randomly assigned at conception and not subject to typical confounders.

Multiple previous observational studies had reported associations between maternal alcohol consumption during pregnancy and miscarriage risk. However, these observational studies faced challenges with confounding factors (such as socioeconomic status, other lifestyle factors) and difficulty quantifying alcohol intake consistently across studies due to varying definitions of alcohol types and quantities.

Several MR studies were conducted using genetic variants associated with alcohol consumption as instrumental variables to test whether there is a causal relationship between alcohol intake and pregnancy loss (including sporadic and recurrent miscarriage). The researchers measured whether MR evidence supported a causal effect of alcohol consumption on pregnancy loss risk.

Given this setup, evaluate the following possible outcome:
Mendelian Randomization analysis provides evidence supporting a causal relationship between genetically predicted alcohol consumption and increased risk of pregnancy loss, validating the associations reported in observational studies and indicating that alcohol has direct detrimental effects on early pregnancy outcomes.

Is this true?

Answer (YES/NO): NO